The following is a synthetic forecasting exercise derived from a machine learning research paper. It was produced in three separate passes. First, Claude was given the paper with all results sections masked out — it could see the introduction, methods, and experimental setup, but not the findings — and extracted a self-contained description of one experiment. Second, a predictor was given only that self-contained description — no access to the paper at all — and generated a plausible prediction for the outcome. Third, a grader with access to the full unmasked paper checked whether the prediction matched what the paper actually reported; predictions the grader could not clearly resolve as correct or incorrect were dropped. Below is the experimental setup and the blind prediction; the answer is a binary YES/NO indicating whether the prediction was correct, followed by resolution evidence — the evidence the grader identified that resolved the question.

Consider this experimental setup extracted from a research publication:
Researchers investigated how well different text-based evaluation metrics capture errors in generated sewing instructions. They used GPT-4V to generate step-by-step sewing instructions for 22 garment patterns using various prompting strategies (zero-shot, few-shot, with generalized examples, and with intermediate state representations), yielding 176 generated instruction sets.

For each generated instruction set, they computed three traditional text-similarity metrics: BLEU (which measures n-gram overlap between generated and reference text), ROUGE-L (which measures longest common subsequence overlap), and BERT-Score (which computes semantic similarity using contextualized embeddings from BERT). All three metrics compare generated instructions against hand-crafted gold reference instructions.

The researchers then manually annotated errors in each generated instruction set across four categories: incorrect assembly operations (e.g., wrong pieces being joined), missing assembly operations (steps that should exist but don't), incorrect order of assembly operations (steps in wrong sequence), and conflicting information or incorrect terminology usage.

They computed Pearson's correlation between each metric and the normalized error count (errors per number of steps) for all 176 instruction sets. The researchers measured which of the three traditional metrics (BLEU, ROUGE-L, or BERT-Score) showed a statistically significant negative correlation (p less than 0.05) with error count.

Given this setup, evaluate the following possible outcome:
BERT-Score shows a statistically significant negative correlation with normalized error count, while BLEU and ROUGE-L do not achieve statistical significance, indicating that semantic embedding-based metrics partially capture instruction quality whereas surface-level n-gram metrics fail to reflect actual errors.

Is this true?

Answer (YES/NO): NO